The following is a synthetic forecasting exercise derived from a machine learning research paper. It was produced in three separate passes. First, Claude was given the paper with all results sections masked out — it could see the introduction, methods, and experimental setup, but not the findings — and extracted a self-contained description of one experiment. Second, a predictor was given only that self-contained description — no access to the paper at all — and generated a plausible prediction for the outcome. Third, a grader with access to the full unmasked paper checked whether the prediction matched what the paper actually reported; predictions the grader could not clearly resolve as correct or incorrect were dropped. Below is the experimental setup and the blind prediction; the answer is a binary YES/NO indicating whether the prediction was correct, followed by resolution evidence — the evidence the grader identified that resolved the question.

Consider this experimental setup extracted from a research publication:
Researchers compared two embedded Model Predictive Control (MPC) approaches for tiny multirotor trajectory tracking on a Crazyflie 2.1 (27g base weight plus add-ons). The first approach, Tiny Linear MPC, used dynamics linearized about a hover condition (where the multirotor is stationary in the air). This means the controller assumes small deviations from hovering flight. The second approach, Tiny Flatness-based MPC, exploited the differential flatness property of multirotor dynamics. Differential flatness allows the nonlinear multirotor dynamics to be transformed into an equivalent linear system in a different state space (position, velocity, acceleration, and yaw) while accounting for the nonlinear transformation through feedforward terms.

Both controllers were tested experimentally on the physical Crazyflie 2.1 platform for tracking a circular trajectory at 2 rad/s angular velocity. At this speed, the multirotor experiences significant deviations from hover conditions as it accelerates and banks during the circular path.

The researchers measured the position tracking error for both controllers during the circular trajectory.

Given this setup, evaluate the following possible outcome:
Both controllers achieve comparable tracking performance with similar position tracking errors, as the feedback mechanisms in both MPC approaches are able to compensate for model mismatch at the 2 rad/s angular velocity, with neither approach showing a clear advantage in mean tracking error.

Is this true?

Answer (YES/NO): NO